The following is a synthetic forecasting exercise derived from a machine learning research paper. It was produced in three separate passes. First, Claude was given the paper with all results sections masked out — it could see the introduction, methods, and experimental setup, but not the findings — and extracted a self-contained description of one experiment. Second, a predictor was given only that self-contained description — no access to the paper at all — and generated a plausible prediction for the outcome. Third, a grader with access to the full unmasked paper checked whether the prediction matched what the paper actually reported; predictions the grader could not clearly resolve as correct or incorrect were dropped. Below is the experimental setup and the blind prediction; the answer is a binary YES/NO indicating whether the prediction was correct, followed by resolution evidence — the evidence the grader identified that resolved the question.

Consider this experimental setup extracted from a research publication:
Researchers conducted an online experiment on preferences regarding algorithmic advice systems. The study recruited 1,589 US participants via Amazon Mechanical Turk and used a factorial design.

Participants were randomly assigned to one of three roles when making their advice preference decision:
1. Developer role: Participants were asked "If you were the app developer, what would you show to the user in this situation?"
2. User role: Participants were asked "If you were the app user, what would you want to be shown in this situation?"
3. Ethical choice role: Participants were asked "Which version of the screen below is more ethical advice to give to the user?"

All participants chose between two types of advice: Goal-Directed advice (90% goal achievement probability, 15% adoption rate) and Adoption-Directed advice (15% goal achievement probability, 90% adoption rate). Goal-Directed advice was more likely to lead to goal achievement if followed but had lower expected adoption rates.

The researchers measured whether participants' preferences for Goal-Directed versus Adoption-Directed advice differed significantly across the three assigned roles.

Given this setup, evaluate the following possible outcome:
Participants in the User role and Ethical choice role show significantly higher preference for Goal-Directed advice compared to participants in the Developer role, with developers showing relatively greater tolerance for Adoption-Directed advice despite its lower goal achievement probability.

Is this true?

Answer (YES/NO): NO